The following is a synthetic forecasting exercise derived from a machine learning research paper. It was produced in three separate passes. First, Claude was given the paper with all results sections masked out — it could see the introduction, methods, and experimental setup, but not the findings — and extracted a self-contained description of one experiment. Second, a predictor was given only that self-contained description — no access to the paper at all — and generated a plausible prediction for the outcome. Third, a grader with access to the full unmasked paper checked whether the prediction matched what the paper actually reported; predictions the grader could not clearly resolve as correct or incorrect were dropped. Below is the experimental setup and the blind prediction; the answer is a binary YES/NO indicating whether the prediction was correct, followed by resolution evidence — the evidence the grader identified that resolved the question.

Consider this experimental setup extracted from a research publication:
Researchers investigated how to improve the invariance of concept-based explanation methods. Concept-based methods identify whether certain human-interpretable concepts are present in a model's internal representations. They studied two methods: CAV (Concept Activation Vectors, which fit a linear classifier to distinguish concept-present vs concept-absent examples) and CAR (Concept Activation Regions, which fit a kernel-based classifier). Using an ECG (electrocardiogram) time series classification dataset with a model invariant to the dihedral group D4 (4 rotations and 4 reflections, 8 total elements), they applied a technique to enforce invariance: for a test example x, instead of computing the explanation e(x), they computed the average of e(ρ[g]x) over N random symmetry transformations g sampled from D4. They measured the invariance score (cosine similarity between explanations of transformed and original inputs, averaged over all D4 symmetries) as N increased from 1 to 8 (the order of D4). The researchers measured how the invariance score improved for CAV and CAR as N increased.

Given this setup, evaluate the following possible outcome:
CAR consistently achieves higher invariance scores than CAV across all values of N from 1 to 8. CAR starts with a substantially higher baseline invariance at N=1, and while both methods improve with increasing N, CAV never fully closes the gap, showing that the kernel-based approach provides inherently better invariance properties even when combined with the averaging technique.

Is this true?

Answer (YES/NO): NO